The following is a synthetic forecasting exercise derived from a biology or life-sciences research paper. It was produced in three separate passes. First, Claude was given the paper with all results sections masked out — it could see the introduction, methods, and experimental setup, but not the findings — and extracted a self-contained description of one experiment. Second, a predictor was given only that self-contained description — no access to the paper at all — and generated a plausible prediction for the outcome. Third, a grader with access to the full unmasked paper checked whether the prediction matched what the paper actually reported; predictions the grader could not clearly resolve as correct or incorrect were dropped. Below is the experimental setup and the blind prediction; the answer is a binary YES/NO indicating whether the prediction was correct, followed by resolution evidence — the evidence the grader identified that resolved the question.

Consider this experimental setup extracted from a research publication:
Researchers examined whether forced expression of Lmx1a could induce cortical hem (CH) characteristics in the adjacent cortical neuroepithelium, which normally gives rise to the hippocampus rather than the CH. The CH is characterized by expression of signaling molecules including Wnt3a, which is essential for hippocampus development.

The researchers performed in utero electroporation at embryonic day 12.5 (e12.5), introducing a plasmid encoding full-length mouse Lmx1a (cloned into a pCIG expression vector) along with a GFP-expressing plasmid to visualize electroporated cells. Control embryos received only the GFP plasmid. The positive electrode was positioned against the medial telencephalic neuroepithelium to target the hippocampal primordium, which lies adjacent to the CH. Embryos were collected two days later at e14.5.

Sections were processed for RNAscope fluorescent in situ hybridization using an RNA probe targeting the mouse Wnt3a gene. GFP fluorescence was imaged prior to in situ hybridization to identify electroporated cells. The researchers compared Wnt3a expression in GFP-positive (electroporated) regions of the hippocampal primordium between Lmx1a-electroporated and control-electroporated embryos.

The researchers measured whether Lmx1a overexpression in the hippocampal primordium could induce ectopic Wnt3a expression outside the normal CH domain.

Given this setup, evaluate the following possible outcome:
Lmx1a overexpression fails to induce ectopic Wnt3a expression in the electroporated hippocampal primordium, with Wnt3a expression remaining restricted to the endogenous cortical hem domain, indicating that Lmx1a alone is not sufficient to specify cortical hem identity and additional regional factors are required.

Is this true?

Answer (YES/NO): NO